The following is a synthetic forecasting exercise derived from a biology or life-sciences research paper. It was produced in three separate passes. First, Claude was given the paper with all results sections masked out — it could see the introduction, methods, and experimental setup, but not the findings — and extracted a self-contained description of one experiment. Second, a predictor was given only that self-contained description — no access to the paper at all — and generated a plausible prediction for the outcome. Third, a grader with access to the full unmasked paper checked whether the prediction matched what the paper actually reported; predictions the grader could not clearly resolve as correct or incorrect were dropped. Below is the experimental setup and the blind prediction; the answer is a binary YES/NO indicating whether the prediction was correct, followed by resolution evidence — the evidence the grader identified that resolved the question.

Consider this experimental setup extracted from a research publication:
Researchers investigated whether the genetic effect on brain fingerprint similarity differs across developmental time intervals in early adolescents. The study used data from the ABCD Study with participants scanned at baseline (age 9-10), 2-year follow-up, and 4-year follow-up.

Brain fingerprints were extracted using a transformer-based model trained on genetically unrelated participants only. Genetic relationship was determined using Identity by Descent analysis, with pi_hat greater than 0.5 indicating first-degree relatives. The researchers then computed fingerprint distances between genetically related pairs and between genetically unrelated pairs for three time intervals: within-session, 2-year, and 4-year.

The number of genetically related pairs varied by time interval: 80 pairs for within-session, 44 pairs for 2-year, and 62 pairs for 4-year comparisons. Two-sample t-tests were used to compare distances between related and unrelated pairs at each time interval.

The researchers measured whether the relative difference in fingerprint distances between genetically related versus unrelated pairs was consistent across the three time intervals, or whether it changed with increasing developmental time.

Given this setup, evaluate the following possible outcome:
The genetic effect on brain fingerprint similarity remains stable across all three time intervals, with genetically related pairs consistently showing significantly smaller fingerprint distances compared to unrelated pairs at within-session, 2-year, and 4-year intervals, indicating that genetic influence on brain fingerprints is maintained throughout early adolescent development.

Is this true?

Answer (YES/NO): YES